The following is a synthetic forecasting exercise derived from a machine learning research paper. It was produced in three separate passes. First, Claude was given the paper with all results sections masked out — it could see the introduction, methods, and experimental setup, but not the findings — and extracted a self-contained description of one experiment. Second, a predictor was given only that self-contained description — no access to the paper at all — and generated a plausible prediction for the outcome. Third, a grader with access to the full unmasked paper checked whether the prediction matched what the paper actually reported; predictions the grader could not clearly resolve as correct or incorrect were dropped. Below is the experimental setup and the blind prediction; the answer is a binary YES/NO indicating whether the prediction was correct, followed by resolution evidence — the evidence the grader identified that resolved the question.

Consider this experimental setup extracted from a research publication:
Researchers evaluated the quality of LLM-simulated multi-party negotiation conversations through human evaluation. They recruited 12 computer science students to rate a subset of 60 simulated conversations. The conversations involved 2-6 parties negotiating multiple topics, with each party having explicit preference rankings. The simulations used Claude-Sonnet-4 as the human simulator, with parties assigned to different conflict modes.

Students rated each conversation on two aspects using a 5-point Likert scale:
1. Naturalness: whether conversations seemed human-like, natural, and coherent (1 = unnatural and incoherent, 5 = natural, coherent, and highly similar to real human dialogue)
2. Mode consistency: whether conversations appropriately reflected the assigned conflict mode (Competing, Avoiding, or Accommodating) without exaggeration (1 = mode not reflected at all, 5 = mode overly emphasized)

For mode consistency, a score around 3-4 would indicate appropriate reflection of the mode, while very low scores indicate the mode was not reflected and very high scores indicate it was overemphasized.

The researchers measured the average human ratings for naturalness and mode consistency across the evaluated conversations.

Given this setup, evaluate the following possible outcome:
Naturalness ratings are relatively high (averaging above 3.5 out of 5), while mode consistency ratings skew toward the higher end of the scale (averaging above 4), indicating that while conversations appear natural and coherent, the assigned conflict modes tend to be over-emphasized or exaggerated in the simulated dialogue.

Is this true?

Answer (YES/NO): NO